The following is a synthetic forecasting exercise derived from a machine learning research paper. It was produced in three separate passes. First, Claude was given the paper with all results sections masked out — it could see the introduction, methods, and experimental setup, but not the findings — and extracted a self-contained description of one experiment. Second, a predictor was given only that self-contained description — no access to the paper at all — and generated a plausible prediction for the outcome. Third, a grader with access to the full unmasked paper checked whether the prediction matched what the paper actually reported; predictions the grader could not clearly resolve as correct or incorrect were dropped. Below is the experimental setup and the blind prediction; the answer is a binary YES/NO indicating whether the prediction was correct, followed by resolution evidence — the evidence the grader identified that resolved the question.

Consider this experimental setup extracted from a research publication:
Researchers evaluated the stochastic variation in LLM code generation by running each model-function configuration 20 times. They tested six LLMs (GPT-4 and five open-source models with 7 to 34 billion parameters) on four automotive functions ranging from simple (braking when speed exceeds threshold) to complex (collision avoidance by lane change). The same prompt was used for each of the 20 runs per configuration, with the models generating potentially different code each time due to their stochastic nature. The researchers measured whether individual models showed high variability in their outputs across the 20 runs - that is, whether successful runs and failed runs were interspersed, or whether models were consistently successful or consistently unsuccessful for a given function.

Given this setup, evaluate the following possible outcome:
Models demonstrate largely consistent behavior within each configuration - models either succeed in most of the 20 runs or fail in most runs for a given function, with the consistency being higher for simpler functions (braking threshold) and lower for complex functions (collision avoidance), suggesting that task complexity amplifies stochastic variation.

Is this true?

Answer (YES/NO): NO